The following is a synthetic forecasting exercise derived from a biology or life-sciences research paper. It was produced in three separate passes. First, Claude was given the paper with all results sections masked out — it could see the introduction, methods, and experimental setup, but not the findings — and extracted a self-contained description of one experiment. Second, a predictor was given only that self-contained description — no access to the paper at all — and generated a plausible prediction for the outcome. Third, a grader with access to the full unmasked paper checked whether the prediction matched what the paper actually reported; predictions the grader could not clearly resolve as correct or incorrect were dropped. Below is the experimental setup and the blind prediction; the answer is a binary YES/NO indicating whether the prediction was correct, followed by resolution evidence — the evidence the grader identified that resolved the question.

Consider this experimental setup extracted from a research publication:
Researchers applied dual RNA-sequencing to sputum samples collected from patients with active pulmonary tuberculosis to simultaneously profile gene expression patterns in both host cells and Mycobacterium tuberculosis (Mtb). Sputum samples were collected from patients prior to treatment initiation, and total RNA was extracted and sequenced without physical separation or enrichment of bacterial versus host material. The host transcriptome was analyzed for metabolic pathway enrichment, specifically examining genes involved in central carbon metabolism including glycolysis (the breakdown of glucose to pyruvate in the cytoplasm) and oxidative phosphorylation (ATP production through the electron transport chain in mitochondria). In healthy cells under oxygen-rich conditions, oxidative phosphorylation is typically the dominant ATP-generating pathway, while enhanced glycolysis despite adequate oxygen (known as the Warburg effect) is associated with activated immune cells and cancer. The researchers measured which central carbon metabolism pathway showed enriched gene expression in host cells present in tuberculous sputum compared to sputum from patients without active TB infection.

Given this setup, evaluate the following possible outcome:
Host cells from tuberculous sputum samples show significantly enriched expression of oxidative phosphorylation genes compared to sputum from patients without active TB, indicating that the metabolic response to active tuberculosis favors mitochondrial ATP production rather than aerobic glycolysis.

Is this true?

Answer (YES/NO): NO